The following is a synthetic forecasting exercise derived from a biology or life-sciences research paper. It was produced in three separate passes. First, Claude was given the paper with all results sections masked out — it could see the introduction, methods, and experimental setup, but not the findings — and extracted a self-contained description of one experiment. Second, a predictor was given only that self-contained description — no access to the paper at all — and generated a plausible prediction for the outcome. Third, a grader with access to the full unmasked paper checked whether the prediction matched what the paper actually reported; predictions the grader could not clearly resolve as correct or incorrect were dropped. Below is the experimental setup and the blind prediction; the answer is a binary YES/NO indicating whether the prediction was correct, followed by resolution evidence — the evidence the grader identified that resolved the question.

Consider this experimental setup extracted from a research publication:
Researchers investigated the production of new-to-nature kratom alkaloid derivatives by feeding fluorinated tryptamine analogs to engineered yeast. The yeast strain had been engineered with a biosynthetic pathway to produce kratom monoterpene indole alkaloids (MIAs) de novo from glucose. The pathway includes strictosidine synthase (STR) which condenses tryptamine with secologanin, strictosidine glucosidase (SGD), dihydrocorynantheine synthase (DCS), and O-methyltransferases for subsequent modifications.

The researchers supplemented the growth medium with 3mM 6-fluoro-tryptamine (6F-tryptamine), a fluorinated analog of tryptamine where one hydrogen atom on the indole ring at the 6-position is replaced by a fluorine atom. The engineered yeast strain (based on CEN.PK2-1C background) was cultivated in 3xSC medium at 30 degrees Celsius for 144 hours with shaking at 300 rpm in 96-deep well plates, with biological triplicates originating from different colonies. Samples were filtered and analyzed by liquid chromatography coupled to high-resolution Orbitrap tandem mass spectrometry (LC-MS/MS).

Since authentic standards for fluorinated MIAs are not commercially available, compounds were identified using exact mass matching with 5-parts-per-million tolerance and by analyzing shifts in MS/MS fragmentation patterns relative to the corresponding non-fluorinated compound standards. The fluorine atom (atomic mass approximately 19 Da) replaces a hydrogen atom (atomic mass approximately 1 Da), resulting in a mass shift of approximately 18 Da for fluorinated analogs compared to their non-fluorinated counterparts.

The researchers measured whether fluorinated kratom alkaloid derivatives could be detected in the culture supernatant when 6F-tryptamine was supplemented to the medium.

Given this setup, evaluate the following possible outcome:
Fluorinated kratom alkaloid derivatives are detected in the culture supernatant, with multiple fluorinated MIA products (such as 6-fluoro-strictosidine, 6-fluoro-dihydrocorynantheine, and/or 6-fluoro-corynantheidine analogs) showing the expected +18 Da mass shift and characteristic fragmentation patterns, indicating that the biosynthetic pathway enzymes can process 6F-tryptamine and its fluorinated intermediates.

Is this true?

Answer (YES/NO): YES